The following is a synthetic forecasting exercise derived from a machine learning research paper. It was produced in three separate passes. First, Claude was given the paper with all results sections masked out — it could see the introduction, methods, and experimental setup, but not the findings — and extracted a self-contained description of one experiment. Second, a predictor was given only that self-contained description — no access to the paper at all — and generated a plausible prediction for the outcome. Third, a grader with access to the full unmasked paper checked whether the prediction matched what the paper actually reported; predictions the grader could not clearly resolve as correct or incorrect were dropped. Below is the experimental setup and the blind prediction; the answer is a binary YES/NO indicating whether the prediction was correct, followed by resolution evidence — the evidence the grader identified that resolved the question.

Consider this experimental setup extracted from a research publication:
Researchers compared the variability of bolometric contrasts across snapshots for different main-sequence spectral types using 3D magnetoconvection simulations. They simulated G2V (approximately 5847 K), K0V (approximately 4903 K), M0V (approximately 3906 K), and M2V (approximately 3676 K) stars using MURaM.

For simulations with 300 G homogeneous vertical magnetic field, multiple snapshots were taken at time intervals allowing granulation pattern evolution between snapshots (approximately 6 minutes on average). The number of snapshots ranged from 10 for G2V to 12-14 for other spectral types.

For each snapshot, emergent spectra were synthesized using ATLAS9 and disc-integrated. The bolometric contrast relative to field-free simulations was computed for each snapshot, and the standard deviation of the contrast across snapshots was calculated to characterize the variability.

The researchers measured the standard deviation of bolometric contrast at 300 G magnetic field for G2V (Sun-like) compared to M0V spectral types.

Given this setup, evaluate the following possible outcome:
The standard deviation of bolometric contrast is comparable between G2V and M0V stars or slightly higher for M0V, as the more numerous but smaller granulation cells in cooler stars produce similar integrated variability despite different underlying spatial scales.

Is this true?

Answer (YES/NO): NO